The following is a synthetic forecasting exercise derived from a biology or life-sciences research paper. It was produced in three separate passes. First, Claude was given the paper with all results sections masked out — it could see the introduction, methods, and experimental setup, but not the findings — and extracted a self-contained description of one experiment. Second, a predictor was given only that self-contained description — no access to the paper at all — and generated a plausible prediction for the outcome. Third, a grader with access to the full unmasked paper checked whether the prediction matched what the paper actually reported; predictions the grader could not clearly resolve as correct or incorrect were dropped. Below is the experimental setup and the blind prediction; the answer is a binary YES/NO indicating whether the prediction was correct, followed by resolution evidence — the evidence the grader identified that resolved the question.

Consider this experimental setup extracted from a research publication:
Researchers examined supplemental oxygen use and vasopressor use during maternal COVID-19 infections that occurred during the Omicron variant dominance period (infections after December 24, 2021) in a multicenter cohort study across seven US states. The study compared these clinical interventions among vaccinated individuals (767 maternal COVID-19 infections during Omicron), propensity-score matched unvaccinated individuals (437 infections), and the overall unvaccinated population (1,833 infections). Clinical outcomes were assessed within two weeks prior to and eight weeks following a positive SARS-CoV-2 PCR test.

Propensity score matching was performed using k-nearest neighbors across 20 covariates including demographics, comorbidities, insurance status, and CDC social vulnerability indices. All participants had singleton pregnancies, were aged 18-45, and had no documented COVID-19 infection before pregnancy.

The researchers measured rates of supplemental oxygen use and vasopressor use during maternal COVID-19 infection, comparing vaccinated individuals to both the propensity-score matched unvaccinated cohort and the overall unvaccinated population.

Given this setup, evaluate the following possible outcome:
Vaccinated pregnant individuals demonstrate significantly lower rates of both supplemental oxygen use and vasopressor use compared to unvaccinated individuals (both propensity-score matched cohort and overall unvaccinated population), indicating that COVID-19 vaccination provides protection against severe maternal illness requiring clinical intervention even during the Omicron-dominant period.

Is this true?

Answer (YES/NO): NO